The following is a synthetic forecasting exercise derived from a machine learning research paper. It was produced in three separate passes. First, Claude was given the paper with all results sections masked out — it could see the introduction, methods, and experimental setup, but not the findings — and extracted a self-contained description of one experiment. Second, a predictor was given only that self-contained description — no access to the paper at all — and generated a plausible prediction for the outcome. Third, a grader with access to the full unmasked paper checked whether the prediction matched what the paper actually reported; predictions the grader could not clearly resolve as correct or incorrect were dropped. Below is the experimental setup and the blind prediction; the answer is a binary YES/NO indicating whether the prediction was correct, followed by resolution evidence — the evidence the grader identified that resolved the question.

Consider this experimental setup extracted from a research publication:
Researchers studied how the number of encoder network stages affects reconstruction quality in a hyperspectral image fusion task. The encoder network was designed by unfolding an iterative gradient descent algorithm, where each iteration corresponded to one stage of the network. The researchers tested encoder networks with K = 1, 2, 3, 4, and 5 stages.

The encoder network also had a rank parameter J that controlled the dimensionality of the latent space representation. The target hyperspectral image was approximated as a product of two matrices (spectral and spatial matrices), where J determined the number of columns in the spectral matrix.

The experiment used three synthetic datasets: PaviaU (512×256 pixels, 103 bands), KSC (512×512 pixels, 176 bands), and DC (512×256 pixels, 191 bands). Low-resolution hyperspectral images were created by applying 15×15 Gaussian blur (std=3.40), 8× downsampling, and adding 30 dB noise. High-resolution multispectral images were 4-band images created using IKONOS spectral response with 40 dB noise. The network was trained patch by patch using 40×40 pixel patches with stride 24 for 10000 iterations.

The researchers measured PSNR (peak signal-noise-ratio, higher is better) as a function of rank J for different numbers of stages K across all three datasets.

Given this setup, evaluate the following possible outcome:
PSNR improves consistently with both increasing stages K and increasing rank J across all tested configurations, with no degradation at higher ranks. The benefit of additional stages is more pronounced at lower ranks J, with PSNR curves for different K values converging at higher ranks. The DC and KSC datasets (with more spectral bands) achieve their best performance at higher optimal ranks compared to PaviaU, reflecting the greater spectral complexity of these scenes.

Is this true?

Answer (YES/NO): NO